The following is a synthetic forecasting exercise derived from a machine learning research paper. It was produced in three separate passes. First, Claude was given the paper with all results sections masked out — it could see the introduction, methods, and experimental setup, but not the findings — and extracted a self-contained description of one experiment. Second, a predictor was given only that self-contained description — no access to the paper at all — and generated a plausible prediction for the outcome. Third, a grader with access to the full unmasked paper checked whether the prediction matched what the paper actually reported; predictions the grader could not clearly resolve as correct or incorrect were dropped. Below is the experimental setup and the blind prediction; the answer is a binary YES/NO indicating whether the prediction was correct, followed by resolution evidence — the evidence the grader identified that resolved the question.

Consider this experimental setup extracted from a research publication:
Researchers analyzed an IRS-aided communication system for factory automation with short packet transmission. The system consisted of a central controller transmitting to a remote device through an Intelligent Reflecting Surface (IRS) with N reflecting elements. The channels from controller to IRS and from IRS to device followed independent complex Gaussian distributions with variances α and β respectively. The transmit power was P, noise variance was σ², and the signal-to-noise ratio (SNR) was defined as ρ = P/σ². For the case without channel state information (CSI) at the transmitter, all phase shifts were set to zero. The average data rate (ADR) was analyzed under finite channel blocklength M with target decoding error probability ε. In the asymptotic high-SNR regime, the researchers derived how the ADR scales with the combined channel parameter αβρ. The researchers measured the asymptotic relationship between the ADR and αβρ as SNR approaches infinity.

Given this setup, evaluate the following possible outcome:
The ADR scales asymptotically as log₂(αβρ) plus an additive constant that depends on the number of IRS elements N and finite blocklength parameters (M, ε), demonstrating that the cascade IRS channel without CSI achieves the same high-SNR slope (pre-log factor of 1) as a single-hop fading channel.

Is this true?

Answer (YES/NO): YES